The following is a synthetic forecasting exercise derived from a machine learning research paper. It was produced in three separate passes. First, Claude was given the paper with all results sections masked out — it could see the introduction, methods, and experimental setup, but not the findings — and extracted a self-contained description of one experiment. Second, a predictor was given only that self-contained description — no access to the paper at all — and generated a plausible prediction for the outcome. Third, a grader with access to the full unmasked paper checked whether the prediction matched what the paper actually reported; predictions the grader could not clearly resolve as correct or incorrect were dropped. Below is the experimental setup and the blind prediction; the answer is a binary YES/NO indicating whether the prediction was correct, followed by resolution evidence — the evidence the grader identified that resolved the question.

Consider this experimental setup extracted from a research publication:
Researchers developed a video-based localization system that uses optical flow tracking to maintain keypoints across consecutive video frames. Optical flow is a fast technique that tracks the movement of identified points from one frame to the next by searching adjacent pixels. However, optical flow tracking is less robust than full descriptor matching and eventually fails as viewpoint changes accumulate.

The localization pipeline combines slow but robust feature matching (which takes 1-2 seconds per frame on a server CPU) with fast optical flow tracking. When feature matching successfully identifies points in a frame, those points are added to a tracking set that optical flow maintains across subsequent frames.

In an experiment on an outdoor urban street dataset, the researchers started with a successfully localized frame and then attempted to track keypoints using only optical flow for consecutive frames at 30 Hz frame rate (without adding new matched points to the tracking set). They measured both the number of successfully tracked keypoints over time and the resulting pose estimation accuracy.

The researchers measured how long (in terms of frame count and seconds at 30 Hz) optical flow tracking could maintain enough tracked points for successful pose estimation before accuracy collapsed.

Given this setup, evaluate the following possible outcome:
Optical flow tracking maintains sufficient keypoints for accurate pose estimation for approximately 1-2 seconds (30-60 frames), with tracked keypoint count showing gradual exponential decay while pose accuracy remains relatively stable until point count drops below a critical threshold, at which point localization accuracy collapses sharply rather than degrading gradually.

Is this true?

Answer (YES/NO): NO